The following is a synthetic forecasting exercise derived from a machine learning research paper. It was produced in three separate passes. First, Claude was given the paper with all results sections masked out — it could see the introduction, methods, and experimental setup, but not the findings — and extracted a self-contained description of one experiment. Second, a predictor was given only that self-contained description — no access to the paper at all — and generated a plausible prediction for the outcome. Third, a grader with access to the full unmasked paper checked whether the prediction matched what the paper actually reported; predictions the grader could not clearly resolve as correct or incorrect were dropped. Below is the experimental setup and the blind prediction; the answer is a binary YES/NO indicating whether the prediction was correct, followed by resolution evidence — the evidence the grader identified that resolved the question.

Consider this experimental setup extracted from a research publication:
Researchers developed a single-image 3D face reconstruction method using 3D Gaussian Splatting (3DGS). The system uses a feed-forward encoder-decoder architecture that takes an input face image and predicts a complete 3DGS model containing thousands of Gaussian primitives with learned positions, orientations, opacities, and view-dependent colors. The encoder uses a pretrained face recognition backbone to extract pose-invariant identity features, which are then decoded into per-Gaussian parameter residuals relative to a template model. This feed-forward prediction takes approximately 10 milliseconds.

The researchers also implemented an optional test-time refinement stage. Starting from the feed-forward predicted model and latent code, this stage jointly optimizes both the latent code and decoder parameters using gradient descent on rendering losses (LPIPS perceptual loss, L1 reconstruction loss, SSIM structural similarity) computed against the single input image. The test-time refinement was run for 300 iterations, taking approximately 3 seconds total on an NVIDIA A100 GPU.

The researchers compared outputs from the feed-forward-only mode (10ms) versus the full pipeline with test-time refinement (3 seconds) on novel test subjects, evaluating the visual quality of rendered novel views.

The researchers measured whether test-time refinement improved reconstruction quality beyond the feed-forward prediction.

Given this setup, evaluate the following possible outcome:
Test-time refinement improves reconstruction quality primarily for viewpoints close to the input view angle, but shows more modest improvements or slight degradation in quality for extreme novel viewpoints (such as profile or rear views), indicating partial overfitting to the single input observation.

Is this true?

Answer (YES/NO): NO